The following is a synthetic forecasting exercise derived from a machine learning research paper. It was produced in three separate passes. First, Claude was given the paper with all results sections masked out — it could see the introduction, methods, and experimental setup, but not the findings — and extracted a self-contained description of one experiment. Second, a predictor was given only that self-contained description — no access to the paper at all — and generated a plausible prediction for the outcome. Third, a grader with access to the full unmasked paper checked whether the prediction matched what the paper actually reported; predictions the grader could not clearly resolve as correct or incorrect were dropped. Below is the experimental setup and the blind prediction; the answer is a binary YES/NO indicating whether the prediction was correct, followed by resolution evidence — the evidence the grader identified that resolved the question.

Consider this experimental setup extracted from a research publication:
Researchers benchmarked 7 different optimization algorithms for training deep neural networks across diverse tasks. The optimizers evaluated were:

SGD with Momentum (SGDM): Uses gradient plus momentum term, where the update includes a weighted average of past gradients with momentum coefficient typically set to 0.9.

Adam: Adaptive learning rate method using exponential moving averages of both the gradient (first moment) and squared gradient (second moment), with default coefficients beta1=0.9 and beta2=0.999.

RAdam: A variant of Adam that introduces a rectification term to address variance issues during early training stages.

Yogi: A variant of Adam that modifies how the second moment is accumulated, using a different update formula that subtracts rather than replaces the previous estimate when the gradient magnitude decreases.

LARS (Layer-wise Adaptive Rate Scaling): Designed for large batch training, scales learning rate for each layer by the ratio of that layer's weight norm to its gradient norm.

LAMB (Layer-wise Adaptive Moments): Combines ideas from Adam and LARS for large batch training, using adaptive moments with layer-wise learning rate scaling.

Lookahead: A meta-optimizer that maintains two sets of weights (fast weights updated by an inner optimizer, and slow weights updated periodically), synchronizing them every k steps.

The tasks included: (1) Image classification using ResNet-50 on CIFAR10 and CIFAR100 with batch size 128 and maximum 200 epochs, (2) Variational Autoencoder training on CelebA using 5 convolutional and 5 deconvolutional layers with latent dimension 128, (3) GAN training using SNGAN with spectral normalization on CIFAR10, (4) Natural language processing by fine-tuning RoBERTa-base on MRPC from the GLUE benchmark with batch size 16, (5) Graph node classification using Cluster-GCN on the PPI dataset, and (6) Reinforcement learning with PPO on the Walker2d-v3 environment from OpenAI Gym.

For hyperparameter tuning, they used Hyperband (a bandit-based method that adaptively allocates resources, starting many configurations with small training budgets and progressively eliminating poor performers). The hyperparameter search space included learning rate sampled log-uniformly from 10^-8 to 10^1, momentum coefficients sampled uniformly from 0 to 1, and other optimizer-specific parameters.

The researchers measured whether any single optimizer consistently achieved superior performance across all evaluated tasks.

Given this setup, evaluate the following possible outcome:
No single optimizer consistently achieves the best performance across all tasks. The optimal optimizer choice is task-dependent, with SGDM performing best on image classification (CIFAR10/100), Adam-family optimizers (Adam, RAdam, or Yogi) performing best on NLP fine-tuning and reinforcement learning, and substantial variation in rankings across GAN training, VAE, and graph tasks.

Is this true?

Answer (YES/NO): NO